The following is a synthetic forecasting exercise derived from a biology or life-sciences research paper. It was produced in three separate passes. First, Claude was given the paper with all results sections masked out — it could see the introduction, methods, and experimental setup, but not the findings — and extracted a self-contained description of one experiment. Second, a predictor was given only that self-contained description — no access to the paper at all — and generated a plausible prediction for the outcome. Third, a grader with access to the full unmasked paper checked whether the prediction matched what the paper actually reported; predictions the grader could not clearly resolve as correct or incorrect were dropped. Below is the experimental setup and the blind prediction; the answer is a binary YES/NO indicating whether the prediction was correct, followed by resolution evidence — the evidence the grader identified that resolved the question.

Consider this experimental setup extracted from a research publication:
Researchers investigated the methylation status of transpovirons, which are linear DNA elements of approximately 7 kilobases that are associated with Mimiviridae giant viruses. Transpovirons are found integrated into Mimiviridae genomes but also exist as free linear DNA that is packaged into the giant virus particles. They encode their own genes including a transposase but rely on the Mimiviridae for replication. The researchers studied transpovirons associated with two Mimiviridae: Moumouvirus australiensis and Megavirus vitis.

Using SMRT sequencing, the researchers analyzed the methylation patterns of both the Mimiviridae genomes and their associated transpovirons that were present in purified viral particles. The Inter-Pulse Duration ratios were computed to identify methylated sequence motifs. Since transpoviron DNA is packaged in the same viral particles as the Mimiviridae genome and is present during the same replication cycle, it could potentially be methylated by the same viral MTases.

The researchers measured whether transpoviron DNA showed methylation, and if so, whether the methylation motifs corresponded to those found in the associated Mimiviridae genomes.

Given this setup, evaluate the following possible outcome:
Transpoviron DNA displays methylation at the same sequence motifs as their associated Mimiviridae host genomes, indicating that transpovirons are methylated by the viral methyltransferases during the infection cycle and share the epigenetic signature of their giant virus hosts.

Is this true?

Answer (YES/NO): NO